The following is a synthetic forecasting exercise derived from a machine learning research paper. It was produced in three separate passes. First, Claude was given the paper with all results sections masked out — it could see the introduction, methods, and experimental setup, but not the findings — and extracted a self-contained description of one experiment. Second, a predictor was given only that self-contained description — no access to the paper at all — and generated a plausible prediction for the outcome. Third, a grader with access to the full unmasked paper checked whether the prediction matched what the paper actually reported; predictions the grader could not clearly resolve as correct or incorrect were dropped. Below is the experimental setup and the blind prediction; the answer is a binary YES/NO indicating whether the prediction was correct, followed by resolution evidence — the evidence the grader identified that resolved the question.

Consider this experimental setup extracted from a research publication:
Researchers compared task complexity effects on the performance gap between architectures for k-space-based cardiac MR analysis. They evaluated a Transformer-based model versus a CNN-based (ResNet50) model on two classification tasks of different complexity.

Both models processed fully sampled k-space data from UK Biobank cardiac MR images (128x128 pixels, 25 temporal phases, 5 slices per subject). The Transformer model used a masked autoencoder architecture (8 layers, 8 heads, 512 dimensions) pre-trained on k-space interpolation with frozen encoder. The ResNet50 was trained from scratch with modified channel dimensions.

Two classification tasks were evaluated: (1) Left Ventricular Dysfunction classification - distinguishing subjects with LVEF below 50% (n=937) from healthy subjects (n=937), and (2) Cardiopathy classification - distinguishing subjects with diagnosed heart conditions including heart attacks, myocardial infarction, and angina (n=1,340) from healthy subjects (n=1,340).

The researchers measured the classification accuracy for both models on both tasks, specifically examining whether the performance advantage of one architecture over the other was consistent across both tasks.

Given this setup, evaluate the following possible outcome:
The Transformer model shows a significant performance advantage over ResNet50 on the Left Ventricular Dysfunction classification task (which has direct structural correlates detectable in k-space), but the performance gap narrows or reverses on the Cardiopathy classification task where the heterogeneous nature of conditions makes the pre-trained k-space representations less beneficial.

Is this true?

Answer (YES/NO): YES